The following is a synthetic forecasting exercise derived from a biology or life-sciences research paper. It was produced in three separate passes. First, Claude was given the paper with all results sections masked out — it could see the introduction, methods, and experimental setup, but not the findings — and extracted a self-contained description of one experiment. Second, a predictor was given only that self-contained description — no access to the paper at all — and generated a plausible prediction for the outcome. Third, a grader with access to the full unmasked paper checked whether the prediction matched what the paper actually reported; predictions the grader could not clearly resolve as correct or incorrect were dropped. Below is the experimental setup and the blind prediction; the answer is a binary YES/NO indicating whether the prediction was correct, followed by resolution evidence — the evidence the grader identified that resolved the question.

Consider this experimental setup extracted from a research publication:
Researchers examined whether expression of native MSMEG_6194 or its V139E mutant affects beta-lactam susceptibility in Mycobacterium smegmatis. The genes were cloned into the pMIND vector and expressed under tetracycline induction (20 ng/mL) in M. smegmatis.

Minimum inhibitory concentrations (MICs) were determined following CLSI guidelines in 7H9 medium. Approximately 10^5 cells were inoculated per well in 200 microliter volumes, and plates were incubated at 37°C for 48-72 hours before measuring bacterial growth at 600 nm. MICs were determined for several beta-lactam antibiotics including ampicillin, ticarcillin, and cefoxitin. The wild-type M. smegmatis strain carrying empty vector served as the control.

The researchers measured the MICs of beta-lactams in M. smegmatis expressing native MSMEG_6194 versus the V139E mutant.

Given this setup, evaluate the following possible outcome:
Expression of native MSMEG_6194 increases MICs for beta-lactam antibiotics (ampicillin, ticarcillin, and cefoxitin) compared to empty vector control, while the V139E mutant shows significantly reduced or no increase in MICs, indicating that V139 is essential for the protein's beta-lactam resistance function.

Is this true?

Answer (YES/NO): NO